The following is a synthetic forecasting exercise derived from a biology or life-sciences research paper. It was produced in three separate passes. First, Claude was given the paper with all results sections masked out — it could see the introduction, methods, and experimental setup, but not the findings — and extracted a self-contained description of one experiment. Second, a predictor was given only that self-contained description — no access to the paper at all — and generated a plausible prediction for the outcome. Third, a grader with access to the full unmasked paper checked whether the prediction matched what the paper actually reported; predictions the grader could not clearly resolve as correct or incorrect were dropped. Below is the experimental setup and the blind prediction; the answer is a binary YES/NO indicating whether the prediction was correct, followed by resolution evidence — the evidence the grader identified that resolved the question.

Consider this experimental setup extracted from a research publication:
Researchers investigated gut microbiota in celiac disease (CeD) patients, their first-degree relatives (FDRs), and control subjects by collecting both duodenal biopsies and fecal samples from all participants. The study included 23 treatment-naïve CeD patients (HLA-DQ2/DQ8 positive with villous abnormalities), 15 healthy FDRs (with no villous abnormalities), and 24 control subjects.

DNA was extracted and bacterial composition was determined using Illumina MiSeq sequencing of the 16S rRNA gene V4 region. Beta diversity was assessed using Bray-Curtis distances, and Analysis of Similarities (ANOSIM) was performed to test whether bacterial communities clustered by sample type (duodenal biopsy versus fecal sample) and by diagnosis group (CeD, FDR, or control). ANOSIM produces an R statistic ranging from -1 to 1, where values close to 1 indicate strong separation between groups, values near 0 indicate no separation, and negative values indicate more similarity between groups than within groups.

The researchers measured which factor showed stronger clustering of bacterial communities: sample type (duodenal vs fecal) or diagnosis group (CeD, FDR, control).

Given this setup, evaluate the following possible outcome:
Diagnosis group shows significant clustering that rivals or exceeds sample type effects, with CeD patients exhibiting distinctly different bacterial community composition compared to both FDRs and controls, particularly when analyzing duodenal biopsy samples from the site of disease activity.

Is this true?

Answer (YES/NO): NO